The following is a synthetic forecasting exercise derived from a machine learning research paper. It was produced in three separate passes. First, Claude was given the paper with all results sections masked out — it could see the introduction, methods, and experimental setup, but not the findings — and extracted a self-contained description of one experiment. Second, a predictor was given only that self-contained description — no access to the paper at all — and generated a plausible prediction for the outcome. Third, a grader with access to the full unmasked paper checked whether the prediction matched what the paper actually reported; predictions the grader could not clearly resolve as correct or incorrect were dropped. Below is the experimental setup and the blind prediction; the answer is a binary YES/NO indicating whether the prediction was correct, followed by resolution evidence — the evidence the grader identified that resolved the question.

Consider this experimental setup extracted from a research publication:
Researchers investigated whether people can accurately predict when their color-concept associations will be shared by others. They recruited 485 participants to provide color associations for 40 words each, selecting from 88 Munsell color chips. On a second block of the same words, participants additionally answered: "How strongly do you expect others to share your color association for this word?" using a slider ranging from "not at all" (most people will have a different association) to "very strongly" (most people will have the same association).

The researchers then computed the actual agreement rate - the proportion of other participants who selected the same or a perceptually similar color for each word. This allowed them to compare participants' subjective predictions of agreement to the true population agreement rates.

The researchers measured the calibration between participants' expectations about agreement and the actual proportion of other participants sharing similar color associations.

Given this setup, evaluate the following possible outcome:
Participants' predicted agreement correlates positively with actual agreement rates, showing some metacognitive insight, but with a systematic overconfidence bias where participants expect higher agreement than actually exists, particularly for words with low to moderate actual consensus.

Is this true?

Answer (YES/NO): NO